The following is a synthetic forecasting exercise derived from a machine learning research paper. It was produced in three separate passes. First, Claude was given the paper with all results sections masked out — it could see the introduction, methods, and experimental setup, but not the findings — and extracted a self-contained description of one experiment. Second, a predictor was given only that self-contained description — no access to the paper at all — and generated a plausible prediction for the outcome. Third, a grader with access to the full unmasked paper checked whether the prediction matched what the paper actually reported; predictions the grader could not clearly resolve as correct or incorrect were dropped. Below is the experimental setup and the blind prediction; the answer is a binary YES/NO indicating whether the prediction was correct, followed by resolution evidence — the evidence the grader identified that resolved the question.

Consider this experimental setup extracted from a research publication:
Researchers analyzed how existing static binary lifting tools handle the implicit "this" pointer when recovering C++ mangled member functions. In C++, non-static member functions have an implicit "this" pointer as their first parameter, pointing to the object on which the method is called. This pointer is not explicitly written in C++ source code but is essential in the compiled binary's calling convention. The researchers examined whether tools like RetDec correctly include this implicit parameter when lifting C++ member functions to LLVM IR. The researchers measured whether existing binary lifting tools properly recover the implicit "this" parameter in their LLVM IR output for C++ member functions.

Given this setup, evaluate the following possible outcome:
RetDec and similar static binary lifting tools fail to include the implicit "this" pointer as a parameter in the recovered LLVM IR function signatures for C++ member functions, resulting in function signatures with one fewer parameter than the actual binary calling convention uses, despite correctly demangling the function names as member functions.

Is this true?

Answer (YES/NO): YES